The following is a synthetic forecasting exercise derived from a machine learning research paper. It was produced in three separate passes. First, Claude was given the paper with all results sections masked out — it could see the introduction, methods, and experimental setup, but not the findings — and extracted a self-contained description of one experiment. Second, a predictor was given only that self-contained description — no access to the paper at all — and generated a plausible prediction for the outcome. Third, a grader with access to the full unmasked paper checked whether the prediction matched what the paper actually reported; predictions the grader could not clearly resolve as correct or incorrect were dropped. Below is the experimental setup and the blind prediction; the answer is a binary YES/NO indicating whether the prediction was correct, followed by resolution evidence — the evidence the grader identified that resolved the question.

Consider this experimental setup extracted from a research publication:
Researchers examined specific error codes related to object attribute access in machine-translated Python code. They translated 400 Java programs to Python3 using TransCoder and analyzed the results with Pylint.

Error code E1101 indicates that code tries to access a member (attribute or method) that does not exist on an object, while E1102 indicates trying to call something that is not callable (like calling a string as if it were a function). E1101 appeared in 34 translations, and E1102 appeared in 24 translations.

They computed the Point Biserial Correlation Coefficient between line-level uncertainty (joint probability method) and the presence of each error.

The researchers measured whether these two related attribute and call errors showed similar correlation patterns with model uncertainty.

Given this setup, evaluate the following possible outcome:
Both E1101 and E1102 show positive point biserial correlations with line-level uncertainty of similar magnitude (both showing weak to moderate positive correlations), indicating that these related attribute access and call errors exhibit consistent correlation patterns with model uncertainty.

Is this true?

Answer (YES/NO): NO